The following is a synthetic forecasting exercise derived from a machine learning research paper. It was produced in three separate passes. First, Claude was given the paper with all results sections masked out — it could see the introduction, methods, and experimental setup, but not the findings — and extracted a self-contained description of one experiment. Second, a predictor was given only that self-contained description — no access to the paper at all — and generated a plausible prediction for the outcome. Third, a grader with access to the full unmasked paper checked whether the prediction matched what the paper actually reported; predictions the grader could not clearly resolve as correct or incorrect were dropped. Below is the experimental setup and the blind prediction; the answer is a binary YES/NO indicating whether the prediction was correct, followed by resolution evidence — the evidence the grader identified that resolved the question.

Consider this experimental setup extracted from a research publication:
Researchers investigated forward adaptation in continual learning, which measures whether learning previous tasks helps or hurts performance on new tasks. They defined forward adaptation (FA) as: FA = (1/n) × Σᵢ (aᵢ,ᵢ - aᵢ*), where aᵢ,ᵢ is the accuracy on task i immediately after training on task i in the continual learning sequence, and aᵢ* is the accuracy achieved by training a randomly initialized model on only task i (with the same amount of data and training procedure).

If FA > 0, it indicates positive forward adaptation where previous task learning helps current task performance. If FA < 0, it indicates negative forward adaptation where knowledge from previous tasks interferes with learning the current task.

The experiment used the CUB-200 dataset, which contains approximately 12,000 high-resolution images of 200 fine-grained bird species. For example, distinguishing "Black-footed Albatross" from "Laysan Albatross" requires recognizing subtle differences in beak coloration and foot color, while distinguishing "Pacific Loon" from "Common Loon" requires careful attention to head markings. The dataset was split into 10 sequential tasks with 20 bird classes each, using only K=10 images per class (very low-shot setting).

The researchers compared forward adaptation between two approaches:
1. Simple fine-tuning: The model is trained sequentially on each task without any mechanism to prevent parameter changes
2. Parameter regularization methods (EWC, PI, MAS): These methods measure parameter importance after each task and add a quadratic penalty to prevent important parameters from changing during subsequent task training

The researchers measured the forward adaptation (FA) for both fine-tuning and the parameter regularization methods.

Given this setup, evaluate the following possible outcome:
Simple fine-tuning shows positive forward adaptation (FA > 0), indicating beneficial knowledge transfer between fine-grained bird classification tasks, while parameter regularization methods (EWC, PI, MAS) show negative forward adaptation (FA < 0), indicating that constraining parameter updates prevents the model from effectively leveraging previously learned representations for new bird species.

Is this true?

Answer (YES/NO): NO